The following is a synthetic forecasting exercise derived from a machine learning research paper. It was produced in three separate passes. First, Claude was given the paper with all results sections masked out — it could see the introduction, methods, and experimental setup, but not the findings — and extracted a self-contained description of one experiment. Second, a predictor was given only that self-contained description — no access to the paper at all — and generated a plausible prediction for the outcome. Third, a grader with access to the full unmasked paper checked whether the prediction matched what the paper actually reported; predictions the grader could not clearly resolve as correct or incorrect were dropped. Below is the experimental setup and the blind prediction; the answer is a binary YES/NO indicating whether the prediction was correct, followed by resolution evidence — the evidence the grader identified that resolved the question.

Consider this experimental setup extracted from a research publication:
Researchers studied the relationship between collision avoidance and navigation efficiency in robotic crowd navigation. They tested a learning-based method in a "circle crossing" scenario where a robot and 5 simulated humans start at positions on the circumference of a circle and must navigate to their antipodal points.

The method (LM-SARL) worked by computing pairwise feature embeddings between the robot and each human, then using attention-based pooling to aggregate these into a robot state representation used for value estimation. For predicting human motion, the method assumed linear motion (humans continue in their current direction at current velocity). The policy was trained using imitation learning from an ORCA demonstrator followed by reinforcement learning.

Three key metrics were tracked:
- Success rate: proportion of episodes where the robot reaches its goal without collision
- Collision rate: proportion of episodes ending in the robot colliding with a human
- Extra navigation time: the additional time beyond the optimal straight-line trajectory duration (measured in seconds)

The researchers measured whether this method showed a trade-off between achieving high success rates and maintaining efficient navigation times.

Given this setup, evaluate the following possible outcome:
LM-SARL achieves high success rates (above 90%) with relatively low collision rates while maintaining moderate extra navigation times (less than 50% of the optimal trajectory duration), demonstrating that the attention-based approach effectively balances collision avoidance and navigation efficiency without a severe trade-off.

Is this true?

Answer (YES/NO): NO